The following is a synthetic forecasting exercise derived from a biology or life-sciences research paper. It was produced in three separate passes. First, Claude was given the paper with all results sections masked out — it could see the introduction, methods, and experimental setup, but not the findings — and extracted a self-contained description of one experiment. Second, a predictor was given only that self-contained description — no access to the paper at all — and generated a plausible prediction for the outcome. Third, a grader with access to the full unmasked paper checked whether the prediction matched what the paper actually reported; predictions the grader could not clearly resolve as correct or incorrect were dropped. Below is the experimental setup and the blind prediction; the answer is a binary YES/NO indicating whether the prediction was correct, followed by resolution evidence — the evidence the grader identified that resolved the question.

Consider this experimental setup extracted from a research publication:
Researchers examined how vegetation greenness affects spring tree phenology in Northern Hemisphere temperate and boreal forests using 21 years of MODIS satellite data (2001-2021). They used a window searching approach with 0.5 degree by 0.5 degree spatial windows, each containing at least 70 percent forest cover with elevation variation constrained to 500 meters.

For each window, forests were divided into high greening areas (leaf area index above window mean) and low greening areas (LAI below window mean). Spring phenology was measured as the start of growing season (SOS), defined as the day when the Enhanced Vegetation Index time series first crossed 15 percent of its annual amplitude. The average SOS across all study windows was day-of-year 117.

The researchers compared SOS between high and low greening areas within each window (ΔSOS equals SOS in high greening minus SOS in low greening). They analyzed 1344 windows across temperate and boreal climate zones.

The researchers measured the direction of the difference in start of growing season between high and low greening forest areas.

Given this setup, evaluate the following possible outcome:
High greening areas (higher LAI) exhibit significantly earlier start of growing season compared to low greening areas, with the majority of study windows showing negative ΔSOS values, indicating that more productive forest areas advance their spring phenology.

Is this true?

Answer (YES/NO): YES